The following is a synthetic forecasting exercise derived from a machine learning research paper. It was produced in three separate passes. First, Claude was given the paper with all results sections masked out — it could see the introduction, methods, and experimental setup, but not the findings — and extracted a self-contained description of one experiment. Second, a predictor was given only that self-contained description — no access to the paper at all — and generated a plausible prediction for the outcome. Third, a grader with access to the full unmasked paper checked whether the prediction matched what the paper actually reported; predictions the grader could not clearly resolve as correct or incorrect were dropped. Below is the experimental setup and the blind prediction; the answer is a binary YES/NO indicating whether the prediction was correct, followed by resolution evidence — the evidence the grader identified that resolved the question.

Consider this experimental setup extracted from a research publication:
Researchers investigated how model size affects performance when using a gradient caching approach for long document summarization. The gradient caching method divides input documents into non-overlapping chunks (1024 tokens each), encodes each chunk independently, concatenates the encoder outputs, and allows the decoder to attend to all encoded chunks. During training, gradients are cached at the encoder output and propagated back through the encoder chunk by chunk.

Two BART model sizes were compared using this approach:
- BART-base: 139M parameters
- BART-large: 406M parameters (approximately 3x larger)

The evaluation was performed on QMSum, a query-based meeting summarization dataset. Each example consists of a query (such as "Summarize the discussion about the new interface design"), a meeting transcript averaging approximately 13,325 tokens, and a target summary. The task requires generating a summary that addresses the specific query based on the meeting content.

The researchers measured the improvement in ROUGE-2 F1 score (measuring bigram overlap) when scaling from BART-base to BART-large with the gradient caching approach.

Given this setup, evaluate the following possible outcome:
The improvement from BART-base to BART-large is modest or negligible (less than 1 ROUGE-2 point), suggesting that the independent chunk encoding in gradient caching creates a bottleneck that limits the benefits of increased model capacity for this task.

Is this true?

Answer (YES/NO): YES